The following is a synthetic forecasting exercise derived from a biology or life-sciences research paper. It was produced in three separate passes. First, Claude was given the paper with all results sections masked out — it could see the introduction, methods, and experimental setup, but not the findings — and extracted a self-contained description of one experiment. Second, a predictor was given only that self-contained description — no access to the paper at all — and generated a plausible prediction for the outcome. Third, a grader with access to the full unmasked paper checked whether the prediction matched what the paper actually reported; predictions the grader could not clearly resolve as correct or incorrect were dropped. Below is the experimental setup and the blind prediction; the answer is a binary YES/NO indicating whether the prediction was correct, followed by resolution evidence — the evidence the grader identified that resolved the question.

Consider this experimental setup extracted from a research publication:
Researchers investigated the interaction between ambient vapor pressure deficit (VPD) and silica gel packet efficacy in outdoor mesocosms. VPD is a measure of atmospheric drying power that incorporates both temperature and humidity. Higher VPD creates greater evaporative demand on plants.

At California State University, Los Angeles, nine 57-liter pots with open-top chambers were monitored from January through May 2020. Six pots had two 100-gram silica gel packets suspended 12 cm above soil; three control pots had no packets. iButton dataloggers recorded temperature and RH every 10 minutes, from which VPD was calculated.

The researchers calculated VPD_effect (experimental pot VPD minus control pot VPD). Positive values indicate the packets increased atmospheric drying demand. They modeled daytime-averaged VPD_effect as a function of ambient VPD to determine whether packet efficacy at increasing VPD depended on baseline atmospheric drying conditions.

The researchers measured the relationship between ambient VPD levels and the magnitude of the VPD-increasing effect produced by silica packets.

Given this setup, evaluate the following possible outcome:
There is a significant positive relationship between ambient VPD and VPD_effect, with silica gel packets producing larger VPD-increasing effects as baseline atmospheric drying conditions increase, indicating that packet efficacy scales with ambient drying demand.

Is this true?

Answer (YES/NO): NO